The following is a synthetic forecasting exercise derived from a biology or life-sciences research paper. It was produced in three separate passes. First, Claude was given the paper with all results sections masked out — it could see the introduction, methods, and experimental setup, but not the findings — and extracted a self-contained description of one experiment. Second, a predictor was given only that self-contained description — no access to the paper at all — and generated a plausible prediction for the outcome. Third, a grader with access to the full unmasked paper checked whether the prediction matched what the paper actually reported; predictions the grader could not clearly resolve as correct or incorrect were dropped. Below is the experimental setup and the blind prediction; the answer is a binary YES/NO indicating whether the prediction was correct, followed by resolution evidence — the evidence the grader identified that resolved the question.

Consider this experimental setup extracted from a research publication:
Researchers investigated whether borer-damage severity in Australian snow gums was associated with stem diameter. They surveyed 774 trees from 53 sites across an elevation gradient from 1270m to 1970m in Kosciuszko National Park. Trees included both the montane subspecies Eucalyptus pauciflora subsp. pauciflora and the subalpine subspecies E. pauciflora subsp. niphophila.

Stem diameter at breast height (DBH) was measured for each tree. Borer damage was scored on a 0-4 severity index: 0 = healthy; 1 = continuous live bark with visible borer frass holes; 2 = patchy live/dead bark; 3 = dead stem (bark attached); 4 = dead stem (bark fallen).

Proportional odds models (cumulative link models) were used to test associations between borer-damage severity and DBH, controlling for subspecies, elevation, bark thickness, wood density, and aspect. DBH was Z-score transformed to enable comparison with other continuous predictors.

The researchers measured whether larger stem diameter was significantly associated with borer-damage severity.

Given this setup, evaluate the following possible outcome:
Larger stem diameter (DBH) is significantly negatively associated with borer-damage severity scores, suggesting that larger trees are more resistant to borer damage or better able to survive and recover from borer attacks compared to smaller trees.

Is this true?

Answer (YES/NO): NO